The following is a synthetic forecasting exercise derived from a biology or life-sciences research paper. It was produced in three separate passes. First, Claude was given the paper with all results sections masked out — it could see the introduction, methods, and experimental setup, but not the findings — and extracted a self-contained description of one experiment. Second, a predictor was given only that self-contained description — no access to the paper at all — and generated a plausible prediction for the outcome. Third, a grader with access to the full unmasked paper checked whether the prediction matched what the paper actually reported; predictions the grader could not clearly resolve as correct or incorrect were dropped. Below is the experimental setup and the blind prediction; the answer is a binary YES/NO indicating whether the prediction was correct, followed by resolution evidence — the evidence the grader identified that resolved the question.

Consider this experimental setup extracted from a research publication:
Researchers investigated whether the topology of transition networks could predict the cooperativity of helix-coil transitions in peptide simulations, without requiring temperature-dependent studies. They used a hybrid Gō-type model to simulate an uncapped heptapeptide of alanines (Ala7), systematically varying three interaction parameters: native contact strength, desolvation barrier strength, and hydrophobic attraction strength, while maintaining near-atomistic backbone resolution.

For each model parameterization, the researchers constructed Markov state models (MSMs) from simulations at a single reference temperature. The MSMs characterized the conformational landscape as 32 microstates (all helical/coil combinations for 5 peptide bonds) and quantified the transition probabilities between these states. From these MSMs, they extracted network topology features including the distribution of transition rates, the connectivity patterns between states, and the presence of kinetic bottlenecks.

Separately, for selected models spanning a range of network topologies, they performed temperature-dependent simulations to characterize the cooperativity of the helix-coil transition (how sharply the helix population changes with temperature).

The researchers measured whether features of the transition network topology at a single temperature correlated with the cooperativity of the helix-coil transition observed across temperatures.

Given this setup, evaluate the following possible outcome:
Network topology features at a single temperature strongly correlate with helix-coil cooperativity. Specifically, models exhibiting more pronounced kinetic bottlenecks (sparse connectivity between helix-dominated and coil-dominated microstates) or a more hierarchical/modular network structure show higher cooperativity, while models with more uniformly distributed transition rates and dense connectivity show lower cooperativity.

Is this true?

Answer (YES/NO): NO